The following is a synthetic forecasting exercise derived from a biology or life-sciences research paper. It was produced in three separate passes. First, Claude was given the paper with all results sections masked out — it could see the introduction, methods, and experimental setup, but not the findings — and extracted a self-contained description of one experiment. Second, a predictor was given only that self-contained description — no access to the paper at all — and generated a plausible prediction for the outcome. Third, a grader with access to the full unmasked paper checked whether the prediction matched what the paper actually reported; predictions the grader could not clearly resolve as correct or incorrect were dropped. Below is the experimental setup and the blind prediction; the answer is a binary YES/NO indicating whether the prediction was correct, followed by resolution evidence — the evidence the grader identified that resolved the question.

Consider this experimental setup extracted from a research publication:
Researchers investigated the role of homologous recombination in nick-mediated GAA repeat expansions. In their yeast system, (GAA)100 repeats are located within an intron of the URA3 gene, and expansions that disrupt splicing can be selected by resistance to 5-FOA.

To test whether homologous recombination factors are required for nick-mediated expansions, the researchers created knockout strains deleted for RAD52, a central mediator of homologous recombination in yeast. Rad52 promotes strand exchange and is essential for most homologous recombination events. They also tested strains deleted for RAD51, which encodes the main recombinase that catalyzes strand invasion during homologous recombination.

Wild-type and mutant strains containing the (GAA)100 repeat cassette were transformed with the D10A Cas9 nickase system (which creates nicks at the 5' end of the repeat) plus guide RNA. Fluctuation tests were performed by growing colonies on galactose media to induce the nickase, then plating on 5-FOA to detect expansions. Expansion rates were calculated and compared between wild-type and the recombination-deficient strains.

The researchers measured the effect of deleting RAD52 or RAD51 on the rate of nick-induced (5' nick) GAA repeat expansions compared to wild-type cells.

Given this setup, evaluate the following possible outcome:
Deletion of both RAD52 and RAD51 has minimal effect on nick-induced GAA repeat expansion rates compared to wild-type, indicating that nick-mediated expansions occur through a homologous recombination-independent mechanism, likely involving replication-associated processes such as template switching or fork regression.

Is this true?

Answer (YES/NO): NO